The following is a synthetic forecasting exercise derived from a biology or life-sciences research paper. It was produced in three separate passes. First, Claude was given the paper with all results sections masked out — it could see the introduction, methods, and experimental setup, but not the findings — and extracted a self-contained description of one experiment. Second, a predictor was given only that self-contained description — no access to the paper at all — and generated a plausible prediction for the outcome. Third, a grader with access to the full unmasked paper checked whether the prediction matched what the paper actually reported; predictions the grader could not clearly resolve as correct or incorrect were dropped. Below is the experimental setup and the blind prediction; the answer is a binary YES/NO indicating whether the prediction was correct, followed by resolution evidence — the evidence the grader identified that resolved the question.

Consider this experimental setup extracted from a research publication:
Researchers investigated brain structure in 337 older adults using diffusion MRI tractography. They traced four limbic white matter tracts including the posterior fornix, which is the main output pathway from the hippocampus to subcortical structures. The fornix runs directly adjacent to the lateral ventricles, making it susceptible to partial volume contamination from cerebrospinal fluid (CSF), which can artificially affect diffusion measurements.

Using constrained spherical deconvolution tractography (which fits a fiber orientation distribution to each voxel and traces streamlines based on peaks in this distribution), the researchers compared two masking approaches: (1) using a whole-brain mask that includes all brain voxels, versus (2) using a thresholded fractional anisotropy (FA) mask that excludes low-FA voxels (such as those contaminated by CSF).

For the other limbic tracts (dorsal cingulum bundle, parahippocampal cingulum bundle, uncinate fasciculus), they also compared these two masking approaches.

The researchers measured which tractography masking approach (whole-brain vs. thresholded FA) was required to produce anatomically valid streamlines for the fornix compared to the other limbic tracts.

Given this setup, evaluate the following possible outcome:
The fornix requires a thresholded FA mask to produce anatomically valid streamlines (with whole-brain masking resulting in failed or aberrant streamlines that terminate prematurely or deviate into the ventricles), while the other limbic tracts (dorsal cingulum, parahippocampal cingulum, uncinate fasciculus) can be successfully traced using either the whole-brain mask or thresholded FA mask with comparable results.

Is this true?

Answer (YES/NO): NO